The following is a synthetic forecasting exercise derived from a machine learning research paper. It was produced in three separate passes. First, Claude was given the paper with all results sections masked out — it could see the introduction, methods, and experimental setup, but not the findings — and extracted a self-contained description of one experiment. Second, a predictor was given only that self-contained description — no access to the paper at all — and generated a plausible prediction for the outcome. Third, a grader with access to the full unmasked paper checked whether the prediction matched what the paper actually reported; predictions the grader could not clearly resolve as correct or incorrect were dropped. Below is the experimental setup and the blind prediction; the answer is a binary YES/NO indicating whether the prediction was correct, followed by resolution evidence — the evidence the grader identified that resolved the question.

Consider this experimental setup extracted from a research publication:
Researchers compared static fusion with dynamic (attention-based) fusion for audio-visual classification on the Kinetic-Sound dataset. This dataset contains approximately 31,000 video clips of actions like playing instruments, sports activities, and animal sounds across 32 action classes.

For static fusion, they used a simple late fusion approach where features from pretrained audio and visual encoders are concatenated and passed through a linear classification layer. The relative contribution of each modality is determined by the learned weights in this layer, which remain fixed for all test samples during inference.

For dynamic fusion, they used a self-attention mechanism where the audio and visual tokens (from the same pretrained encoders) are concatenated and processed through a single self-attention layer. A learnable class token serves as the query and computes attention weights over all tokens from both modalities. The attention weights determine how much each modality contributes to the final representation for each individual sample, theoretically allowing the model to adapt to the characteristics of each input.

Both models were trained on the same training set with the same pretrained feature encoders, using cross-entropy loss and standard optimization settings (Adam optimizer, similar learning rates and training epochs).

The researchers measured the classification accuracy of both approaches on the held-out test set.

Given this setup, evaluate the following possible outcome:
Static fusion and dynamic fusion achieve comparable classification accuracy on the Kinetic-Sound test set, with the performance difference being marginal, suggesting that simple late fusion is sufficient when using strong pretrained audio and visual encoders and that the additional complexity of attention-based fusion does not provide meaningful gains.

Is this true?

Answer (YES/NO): NO